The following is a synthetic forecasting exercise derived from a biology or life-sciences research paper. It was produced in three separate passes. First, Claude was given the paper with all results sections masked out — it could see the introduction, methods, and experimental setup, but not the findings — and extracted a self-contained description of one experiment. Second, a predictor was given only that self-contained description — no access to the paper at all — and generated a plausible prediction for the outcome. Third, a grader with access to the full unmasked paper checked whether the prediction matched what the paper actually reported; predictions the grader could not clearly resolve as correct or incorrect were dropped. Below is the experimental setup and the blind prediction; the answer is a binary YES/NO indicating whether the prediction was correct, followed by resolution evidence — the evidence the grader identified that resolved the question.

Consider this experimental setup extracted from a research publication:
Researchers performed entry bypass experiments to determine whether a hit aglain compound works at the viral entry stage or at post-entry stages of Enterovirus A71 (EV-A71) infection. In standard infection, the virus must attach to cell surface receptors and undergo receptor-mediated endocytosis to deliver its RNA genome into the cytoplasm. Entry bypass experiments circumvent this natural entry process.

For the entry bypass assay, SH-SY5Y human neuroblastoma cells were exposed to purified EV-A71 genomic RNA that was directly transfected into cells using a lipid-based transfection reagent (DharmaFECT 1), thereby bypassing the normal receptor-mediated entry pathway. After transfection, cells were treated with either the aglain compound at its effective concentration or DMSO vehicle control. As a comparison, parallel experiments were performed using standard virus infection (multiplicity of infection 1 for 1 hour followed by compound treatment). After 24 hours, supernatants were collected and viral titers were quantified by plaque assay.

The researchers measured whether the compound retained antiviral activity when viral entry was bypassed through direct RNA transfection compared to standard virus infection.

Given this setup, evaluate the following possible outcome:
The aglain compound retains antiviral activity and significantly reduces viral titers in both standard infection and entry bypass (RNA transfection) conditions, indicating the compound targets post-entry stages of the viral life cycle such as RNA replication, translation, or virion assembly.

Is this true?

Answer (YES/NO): YES